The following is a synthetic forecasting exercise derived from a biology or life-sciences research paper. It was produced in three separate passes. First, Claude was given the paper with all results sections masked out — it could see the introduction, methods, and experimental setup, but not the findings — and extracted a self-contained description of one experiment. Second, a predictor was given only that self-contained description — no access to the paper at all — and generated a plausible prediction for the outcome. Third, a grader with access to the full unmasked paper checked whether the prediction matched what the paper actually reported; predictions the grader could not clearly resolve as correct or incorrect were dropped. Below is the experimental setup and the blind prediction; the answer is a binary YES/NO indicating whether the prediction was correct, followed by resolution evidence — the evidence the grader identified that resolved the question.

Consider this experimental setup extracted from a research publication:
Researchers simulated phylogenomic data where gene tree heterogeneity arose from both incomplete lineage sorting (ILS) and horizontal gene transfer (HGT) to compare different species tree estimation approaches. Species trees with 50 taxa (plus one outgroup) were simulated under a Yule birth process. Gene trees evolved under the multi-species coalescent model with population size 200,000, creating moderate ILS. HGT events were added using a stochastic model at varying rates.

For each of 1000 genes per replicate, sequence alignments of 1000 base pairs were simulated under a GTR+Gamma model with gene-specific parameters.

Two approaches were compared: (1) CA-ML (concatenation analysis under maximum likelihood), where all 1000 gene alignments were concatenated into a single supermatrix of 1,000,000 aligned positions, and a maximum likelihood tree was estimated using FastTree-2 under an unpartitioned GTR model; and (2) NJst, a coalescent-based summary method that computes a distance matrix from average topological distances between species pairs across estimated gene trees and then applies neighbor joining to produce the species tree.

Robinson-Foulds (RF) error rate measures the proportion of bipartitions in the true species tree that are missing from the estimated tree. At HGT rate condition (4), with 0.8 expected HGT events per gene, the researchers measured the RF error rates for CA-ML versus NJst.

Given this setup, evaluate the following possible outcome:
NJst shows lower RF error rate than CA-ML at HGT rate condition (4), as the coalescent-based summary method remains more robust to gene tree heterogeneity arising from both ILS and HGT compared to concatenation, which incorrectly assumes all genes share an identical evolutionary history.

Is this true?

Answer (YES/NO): NO